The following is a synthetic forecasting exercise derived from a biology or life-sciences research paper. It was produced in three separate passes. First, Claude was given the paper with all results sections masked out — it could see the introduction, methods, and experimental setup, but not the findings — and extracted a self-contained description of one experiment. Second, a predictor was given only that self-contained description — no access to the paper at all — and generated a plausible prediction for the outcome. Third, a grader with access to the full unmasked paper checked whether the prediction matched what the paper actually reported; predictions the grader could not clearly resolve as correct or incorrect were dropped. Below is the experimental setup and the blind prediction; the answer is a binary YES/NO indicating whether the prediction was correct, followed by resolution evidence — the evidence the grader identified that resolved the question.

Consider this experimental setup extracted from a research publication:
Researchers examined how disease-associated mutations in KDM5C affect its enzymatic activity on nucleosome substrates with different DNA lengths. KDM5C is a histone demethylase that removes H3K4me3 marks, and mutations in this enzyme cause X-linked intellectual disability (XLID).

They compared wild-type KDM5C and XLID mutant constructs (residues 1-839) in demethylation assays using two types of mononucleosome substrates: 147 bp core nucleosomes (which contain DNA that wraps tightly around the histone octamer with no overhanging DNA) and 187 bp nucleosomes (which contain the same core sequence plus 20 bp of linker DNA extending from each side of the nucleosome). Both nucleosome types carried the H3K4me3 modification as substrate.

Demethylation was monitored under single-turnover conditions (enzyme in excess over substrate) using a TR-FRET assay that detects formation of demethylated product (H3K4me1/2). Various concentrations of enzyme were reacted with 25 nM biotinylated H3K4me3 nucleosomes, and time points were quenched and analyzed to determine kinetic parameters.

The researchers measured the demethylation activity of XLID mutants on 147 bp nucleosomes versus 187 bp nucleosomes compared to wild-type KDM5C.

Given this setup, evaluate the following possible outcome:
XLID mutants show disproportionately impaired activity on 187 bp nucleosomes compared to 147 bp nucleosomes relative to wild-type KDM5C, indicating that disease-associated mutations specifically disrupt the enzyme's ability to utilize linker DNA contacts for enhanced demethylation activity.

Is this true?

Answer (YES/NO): NO